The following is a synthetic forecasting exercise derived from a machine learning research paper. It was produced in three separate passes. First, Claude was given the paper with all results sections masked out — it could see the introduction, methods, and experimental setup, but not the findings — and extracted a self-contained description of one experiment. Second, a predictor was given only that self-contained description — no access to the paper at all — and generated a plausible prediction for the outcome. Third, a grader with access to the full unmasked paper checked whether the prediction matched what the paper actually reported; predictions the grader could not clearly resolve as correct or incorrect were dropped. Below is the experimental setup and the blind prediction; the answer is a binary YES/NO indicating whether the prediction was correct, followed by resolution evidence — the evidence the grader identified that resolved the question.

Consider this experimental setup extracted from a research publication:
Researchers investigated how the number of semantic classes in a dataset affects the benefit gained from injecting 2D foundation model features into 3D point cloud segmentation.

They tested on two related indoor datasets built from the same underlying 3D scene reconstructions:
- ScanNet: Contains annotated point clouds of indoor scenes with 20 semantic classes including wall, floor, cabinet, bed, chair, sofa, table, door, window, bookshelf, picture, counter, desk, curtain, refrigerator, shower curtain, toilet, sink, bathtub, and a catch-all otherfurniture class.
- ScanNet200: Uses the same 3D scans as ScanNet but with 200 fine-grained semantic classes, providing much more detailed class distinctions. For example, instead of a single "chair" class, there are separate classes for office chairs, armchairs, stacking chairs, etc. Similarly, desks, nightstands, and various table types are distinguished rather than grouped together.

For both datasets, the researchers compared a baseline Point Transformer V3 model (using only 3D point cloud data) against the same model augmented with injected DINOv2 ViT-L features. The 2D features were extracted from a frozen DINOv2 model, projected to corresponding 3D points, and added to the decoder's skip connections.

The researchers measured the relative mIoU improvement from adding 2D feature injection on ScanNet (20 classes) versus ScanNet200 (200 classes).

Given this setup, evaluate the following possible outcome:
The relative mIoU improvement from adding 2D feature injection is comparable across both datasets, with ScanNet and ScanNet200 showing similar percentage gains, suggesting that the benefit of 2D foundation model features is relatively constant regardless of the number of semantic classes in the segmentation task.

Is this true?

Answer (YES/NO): NO